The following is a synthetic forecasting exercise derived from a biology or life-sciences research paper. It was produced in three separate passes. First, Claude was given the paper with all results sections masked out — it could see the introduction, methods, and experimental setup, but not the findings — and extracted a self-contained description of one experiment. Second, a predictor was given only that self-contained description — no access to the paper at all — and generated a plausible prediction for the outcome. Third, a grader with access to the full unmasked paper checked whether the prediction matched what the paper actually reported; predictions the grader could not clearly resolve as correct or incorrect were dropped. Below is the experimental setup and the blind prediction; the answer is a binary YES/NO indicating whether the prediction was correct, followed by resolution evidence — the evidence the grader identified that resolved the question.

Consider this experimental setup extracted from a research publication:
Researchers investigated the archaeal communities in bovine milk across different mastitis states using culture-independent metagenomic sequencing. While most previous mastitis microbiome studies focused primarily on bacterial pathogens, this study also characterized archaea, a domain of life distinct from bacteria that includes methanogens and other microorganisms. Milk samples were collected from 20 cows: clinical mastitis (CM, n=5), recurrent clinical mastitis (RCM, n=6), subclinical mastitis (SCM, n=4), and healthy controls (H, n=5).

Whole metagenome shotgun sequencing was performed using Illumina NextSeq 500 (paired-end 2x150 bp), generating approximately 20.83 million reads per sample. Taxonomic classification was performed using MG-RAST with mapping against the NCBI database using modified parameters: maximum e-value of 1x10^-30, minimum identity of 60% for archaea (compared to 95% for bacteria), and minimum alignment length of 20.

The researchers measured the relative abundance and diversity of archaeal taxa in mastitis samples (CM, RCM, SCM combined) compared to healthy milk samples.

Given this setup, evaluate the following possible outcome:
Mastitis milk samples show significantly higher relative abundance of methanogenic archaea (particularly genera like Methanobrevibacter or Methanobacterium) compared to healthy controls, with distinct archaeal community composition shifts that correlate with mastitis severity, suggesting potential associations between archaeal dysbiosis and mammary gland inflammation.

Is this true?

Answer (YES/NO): NO